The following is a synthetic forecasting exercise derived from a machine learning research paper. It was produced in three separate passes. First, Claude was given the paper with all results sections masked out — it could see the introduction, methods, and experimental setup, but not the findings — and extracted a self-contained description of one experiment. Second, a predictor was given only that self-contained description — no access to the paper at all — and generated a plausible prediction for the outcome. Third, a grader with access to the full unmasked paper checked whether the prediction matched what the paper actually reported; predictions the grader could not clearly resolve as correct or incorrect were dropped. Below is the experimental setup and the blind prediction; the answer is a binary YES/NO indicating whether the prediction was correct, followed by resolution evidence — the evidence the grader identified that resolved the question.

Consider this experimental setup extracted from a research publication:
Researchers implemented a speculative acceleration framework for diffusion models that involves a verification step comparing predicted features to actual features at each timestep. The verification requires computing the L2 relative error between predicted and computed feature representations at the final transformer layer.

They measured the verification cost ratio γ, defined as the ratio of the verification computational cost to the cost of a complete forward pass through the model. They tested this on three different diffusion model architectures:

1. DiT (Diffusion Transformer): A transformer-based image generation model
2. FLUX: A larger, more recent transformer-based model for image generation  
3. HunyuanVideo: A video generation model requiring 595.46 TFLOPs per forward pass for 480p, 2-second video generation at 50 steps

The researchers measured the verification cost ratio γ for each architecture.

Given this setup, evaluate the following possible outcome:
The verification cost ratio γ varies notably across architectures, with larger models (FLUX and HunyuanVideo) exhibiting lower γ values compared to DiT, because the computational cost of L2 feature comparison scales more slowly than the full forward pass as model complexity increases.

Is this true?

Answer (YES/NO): YES